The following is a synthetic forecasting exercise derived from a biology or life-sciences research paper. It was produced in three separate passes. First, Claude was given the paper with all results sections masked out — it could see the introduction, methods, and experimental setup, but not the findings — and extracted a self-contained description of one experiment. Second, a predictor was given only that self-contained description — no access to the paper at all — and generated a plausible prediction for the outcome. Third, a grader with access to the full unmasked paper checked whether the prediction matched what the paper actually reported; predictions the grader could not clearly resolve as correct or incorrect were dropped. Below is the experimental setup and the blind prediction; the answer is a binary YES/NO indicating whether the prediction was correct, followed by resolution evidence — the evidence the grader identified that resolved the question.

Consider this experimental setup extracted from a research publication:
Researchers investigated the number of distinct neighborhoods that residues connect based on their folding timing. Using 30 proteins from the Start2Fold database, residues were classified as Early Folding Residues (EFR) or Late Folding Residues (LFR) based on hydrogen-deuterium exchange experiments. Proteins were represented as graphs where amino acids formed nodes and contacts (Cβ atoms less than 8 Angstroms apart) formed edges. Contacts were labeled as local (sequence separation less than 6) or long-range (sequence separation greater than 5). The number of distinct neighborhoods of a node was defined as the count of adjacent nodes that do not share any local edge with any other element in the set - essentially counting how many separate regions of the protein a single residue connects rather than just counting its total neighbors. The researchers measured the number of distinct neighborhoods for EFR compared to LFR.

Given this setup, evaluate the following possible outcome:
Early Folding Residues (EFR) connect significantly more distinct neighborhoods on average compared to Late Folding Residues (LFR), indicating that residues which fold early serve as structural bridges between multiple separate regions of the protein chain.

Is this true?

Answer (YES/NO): YES